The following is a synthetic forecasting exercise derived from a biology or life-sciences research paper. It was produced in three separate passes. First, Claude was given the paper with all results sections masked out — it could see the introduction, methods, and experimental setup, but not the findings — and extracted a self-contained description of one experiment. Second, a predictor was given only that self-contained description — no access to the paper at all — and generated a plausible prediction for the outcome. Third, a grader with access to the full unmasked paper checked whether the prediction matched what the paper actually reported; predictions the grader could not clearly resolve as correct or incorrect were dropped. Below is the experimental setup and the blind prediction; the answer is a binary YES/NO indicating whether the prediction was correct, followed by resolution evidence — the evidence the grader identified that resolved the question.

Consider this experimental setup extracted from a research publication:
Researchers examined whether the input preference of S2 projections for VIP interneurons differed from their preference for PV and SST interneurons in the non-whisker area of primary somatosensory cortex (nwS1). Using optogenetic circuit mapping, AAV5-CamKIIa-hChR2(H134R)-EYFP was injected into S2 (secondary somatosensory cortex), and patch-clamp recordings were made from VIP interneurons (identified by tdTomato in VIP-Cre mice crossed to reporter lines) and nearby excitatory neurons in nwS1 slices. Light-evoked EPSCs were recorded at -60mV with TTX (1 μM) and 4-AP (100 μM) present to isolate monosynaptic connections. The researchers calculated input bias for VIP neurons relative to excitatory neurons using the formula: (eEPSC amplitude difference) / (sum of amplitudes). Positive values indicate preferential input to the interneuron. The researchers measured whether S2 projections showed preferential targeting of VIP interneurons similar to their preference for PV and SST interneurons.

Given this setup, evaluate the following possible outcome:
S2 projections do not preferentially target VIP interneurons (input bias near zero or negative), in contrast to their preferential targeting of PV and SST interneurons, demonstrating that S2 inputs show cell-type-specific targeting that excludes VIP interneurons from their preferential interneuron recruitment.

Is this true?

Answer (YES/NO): YES